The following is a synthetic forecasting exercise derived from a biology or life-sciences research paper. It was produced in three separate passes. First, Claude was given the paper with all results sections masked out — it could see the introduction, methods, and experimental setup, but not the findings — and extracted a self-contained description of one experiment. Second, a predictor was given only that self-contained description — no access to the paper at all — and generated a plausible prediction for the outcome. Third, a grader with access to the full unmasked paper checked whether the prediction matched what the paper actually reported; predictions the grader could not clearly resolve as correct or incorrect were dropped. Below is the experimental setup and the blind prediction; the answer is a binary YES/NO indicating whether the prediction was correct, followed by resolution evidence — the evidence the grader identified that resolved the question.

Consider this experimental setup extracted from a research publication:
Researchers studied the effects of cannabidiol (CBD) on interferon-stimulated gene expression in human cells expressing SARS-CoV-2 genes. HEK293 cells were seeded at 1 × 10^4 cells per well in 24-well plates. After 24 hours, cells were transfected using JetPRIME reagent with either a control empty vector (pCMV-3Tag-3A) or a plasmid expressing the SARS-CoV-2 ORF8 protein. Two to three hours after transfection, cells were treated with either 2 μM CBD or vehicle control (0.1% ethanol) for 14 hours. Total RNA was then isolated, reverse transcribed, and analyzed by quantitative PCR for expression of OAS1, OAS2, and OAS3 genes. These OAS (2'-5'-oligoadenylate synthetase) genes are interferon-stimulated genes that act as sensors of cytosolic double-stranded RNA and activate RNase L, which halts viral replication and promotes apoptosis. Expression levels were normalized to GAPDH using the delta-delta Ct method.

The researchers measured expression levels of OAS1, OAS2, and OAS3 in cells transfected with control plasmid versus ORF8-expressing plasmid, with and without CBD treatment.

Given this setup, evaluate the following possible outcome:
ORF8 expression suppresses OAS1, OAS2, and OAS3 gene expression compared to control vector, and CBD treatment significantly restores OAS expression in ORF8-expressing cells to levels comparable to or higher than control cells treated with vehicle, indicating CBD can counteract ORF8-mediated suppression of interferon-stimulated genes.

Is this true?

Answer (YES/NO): NO